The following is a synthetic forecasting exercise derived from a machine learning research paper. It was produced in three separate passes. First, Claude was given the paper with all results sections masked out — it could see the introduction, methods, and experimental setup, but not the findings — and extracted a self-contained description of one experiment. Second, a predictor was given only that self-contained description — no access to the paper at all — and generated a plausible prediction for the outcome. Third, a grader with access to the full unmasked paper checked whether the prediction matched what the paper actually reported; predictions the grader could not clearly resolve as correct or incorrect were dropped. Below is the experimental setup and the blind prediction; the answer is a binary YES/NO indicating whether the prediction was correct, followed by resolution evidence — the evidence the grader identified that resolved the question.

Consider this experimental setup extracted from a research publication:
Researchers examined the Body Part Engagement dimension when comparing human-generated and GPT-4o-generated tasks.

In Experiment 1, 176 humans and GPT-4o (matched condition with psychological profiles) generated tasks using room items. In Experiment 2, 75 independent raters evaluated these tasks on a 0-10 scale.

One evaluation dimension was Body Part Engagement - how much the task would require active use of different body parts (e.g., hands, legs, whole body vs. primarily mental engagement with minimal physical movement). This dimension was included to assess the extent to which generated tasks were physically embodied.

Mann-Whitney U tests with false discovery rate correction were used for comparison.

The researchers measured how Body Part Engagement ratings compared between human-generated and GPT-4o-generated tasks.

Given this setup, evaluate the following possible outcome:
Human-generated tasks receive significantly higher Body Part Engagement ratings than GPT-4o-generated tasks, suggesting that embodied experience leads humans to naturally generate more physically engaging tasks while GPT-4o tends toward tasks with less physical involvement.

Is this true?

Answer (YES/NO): NO